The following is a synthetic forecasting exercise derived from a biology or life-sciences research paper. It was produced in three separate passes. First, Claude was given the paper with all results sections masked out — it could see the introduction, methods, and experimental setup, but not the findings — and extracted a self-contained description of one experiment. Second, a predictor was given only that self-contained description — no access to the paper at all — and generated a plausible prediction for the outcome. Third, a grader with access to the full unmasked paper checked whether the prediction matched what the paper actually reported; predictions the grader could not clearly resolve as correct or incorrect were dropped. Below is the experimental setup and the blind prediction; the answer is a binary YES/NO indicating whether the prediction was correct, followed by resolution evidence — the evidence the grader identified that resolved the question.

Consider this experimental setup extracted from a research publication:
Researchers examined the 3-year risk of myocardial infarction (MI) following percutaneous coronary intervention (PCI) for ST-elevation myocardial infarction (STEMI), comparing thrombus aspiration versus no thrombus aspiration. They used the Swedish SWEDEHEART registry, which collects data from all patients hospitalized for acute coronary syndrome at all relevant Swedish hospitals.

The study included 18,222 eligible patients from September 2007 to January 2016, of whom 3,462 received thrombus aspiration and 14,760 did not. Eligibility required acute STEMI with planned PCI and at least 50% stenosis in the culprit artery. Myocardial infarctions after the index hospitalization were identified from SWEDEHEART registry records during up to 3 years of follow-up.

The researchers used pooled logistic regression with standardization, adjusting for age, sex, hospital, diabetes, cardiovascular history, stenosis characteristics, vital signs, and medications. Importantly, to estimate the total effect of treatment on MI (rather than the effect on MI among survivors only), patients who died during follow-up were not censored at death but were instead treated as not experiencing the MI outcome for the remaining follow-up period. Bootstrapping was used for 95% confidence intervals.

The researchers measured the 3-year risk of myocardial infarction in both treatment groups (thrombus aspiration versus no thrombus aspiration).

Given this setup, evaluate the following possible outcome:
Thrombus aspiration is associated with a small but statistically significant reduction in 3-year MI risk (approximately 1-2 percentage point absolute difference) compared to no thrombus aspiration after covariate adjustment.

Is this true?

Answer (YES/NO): NO